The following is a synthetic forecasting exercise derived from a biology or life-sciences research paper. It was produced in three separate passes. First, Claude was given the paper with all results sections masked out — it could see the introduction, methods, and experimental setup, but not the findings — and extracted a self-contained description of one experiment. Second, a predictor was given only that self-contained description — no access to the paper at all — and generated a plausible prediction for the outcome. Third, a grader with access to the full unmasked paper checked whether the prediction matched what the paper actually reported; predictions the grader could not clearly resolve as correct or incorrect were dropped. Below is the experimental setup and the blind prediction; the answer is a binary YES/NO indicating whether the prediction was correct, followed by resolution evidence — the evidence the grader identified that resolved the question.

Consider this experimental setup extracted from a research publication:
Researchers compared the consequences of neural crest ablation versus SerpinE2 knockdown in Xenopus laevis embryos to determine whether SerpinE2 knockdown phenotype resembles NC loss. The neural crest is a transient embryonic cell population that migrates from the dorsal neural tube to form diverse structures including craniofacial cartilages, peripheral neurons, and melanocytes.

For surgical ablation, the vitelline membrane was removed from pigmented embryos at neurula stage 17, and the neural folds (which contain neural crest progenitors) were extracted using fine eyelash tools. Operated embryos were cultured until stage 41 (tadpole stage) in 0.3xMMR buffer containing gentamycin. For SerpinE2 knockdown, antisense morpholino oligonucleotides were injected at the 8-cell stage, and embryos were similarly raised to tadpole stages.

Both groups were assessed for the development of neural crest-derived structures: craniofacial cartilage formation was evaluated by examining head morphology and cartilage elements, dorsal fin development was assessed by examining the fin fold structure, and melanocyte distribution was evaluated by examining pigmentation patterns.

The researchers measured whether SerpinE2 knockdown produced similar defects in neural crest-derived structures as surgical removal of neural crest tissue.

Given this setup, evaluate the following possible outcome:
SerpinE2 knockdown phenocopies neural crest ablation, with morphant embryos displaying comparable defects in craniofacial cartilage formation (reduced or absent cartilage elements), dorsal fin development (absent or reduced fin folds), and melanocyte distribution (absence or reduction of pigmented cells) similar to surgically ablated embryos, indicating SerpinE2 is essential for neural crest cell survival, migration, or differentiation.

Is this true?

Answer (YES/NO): YES